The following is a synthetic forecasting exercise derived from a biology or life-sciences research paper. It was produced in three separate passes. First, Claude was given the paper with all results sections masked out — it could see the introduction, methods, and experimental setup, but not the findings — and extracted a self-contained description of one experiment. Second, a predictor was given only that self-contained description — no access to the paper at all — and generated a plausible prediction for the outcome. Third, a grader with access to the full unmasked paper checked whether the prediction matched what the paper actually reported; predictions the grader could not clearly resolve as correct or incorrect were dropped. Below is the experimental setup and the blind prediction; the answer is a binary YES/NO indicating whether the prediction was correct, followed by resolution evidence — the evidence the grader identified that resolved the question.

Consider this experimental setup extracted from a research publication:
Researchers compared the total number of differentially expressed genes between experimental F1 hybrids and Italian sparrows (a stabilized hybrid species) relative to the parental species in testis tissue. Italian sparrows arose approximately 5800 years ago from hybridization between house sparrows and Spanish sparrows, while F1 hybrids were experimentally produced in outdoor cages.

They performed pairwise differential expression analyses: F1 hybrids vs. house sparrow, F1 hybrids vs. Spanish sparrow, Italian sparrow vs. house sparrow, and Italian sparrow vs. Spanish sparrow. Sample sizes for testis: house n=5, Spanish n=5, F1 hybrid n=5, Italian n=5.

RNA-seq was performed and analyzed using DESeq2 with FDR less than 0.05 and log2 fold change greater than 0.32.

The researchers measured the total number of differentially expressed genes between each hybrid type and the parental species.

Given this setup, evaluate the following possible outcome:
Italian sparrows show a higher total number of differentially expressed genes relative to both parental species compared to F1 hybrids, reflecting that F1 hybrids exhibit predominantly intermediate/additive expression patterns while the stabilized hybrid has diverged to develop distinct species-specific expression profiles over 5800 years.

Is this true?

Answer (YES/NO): YES